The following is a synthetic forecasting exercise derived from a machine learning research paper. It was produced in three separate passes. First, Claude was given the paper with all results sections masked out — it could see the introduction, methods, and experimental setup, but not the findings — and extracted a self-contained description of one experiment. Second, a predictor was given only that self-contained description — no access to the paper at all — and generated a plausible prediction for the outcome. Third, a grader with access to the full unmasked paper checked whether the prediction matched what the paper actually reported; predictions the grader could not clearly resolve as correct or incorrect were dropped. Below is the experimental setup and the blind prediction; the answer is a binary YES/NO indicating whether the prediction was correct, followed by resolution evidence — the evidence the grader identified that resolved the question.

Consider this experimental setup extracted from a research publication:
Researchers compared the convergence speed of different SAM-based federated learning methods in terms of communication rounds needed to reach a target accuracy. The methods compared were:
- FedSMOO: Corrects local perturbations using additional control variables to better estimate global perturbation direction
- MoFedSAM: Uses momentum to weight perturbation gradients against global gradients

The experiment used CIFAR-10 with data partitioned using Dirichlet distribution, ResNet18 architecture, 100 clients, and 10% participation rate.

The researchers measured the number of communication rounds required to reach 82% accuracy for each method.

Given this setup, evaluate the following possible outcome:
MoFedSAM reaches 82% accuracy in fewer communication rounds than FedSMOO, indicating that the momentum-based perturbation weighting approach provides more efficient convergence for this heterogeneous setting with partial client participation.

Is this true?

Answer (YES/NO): NO